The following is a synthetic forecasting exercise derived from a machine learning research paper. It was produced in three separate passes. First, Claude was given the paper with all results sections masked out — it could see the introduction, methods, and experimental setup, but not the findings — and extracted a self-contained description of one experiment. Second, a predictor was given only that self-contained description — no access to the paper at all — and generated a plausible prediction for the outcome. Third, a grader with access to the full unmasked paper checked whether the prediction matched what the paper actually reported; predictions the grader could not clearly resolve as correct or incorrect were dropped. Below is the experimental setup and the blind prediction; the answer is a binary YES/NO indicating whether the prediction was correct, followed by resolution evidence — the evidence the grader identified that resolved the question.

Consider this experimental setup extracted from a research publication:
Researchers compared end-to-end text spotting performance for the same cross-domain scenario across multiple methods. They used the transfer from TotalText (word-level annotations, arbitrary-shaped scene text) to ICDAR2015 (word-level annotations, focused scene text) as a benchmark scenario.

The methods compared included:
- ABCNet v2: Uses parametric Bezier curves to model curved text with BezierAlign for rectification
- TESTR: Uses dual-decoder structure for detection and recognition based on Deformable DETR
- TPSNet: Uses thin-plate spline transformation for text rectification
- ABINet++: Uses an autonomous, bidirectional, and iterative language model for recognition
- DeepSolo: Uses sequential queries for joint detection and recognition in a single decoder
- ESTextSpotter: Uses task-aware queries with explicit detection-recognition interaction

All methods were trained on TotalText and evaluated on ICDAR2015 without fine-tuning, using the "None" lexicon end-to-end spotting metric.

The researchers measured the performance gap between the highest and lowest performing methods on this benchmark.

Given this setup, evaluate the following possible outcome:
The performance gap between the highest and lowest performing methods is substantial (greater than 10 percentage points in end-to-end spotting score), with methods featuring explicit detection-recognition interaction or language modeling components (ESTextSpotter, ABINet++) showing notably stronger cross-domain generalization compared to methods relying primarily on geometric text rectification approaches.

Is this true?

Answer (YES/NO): NO